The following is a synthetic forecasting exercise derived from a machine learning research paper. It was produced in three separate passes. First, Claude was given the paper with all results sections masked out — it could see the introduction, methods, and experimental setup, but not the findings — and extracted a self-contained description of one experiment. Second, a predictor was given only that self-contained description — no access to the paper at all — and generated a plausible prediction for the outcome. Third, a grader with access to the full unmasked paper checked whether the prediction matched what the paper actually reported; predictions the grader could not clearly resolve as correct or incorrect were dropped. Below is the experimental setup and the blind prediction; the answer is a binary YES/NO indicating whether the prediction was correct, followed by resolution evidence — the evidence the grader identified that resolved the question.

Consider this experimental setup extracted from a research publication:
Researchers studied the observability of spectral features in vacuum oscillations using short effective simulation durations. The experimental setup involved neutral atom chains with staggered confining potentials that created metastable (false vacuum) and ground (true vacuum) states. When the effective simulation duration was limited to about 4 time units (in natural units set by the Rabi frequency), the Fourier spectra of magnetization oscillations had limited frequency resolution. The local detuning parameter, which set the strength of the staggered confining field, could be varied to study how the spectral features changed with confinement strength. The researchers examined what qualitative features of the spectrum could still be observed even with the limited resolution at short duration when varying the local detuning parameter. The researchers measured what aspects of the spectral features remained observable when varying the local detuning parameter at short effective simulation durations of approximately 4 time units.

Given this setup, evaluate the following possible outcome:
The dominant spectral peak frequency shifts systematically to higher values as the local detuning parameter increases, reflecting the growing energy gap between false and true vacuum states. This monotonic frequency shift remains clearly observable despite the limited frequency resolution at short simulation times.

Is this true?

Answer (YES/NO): NO